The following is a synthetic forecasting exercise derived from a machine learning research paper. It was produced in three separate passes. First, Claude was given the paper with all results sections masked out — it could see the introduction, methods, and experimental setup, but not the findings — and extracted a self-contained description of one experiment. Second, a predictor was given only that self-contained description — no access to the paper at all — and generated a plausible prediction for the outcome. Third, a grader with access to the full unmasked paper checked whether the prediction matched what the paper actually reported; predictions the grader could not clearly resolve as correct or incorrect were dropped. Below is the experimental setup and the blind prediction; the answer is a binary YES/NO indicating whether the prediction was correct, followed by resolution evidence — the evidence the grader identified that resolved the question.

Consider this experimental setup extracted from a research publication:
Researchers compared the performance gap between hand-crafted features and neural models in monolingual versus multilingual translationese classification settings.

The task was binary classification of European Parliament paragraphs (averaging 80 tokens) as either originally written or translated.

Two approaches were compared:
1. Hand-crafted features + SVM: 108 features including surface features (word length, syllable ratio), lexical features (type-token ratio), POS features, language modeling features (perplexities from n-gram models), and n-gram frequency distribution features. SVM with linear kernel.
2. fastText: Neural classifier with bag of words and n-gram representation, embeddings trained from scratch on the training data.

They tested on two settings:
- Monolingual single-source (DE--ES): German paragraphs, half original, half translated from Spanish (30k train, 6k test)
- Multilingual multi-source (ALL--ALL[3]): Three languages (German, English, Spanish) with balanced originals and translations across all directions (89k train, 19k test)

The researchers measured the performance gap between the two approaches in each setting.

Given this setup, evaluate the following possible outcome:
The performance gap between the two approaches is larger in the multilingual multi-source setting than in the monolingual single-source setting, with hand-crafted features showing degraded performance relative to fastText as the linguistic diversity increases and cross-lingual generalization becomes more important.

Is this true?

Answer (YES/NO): YES